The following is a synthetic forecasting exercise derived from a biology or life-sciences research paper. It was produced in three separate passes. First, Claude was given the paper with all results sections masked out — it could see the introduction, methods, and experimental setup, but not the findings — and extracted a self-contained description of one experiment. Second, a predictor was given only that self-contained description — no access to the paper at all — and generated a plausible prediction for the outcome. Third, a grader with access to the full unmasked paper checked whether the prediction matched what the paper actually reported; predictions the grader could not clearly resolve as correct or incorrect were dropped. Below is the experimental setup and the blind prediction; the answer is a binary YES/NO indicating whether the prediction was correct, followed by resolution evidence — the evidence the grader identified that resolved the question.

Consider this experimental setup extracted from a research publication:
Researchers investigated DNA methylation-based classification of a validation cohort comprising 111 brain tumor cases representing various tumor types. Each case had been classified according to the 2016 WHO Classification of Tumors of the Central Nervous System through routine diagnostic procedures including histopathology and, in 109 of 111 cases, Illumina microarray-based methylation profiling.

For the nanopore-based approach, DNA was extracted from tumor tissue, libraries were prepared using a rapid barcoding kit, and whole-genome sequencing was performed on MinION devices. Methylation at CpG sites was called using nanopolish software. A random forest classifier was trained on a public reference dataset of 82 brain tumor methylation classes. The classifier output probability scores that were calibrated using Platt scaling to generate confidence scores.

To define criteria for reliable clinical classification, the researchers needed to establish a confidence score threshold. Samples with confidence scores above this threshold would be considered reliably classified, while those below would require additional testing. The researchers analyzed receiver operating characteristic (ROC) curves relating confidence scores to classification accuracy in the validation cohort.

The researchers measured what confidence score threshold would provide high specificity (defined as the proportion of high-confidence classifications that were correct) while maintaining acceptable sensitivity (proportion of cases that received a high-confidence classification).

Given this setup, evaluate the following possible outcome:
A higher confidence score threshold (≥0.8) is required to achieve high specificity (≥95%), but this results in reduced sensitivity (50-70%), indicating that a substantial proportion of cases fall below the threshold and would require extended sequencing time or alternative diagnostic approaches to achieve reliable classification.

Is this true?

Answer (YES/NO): NO